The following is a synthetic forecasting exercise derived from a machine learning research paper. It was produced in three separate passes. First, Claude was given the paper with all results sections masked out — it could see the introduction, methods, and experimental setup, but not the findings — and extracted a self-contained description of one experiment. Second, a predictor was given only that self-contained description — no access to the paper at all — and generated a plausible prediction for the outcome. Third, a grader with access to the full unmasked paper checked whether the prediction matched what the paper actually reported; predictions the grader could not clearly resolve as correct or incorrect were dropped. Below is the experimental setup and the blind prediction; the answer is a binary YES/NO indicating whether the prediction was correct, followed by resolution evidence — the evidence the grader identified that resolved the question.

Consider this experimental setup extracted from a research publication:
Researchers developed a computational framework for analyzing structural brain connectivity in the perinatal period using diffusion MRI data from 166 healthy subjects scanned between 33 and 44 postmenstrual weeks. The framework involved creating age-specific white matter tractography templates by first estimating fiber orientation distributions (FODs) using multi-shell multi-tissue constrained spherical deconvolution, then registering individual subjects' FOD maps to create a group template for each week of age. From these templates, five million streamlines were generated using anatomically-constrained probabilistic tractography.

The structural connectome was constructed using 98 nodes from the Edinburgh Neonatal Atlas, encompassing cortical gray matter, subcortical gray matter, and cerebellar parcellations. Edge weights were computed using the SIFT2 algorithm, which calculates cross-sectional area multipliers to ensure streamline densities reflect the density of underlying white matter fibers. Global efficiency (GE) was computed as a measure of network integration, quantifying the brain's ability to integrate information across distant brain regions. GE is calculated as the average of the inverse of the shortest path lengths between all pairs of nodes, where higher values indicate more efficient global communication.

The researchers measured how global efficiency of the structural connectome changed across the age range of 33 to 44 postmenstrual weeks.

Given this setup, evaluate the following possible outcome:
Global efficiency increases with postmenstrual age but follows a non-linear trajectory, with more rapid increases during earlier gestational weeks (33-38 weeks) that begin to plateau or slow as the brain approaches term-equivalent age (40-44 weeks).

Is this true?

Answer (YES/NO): NO